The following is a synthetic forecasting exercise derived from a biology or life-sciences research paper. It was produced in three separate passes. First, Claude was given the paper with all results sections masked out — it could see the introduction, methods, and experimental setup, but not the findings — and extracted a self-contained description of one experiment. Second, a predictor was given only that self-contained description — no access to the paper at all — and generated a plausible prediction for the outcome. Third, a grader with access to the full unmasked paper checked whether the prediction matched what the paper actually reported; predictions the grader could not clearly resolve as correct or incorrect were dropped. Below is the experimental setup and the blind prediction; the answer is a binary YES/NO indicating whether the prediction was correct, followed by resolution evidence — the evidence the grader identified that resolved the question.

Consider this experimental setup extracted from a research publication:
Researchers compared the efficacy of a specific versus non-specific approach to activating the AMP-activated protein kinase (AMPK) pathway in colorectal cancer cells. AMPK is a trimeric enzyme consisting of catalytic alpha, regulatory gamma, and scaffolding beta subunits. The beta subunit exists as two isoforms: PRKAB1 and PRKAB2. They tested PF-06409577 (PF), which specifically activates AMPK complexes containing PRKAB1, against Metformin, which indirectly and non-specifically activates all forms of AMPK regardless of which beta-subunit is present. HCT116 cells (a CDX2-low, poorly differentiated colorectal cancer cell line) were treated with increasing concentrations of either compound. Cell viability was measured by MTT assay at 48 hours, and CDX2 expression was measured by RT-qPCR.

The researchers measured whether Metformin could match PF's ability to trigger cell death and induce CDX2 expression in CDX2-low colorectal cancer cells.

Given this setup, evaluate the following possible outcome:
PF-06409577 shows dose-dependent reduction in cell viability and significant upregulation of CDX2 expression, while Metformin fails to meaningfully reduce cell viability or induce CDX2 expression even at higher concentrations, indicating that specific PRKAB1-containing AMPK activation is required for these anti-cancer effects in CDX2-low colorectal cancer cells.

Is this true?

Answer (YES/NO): YES